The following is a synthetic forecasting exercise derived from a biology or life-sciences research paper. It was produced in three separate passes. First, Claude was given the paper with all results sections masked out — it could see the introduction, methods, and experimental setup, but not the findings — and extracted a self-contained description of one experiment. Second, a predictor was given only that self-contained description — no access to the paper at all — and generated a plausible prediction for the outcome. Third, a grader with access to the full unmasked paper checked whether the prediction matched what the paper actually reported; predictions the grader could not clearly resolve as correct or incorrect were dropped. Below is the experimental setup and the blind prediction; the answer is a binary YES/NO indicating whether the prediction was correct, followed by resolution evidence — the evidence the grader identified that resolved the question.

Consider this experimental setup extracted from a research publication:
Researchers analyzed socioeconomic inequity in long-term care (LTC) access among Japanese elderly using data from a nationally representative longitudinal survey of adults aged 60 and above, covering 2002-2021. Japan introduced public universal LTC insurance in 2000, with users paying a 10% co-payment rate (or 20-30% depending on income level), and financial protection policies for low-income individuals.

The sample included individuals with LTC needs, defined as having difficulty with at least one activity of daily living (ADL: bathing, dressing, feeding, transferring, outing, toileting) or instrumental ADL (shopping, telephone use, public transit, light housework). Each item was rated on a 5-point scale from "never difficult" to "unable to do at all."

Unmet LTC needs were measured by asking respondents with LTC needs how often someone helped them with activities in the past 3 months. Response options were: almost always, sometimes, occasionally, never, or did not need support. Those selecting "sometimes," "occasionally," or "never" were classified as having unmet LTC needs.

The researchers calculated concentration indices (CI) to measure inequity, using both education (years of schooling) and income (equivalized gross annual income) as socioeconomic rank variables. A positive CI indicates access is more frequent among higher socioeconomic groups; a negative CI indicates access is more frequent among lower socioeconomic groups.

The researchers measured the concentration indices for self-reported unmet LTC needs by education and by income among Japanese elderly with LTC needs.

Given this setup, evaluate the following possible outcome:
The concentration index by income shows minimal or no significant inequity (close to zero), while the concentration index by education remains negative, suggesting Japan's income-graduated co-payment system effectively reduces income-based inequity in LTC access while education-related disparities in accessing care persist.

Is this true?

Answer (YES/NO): NO